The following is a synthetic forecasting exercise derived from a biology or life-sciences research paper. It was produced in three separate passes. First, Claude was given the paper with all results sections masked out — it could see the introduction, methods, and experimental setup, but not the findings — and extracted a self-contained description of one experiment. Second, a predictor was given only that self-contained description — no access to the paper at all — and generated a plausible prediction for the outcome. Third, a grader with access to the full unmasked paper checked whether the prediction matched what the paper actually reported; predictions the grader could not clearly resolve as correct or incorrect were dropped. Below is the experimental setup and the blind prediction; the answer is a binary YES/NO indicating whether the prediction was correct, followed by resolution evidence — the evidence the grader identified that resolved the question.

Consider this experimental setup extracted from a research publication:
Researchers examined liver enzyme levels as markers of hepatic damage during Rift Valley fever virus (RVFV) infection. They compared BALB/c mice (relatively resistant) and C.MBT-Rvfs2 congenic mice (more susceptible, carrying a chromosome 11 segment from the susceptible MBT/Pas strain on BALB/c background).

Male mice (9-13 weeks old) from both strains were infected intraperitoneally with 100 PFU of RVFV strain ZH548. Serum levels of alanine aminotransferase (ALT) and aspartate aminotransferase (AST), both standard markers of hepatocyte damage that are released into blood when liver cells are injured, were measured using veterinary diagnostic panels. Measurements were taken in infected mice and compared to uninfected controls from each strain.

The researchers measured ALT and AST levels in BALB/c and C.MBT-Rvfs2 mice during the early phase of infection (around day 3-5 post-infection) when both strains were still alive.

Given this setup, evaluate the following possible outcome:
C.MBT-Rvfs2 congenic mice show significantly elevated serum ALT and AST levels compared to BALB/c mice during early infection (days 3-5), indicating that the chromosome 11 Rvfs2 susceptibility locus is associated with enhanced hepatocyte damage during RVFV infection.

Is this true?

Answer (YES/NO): NO